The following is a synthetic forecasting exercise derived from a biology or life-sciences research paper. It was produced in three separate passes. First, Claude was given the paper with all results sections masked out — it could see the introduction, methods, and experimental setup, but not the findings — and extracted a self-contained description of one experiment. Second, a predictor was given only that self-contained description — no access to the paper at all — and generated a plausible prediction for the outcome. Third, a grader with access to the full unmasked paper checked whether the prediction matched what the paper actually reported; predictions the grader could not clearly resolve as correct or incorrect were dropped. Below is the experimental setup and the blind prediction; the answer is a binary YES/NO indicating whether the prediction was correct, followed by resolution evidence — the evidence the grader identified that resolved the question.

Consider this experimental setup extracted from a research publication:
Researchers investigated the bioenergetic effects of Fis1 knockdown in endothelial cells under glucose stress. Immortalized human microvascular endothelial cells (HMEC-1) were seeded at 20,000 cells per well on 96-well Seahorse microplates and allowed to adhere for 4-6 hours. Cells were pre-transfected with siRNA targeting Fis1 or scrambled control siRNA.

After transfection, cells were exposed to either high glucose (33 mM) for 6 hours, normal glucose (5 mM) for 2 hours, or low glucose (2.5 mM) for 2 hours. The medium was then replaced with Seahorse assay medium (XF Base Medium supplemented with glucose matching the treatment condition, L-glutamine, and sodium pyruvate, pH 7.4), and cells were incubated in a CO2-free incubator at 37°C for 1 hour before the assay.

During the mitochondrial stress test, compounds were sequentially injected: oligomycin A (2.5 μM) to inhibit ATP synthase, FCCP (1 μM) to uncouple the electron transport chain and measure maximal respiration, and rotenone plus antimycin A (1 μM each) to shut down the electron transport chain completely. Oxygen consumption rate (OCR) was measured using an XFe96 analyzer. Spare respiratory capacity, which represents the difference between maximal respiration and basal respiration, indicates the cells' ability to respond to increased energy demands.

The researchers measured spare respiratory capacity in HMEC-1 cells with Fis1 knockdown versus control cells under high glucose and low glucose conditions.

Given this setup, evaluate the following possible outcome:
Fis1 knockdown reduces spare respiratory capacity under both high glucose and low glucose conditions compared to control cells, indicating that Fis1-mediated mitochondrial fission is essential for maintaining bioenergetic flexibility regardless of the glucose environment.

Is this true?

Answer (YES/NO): NO